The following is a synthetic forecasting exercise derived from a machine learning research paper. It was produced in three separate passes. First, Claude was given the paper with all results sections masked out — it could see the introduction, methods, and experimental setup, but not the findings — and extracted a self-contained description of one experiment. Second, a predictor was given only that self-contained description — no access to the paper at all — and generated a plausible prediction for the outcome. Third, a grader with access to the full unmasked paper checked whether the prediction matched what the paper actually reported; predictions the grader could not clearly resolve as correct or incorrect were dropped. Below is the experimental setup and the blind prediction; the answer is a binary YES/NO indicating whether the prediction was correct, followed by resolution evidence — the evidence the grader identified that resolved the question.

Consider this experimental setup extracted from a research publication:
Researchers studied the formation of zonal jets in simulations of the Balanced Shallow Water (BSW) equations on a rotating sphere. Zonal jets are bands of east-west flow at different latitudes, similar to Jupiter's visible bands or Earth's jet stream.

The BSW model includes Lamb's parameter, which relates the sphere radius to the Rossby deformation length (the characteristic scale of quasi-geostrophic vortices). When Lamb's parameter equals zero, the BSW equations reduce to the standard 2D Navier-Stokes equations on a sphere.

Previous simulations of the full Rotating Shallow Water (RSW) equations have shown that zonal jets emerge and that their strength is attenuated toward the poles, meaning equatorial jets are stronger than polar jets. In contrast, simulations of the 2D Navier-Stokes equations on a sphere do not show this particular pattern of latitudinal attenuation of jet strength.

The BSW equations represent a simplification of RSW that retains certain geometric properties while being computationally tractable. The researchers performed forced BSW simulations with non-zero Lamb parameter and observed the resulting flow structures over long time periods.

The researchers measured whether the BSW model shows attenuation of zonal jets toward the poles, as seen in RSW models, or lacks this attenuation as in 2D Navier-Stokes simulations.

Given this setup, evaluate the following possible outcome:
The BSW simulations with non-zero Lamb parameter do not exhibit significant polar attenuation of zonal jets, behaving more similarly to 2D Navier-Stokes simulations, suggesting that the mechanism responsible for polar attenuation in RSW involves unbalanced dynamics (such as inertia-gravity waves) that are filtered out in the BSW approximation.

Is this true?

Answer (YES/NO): NO